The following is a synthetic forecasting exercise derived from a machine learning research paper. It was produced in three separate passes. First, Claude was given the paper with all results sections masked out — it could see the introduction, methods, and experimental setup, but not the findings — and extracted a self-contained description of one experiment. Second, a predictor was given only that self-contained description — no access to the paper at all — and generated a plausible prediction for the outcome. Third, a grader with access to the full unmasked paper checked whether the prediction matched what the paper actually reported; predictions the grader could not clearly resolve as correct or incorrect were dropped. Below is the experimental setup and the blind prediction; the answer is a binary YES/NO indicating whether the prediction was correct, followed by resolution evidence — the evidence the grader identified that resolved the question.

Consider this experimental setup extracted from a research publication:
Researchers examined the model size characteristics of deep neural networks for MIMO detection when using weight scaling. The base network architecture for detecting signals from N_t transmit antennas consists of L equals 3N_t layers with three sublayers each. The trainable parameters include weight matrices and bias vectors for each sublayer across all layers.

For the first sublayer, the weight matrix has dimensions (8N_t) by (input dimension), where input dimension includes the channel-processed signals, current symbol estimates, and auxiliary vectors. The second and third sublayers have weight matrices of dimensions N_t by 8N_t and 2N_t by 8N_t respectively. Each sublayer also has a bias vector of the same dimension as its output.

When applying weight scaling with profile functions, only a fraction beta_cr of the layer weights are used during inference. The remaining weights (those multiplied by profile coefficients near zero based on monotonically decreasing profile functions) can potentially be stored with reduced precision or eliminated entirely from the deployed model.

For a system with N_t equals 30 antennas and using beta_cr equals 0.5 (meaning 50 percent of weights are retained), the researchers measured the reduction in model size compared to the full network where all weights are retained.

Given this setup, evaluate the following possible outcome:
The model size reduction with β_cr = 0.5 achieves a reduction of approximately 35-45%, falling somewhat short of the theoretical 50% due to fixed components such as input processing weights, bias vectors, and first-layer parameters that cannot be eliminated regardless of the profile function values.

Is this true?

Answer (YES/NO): NO